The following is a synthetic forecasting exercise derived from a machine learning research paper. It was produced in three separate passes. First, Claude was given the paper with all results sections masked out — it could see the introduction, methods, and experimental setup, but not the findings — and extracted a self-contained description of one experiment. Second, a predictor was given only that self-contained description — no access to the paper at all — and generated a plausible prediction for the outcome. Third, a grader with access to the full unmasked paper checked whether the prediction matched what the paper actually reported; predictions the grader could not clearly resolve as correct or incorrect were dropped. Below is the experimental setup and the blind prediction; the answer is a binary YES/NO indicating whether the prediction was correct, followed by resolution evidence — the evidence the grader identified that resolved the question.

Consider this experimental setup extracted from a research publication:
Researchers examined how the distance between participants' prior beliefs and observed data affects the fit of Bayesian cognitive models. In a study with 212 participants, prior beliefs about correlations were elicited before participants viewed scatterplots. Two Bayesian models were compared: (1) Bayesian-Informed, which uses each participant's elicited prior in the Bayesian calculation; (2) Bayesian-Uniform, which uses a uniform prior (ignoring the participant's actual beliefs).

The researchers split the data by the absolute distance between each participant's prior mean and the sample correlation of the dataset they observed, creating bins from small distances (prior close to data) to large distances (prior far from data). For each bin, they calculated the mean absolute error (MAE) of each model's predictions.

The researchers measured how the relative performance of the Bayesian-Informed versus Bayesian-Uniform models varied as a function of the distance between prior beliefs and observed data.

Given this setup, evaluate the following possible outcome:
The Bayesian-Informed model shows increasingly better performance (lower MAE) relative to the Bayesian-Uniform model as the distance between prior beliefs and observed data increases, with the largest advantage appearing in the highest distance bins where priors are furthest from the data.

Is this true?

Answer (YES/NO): NO